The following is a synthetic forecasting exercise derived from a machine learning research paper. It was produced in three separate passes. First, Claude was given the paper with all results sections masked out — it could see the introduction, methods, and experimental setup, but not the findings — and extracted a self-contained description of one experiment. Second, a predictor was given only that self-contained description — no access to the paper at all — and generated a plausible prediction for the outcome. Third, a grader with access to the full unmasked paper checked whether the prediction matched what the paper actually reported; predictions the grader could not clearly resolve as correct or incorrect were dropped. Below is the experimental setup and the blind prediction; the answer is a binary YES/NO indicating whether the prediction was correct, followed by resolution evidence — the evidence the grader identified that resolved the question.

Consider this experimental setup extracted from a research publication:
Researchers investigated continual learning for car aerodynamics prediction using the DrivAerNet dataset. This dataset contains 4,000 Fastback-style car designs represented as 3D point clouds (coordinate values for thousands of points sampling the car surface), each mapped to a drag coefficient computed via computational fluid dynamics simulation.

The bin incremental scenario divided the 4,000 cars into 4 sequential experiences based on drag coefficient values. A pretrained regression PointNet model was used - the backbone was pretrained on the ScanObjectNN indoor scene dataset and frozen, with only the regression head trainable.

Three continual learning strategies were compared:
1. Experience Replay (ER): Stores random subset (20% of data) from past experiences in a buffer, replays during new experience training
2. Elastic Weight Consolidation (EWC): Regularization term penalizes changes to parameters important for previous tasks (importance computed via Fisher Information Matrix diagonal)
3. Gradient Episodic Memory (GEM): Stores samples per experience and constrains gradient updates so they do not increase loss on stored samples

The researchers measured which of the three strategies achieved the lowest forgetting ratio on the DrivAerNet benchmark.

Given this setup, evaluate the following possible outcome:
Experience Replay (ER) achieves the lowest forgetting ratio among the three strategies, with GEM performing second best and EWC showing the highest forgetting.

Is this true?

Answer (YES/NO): YES